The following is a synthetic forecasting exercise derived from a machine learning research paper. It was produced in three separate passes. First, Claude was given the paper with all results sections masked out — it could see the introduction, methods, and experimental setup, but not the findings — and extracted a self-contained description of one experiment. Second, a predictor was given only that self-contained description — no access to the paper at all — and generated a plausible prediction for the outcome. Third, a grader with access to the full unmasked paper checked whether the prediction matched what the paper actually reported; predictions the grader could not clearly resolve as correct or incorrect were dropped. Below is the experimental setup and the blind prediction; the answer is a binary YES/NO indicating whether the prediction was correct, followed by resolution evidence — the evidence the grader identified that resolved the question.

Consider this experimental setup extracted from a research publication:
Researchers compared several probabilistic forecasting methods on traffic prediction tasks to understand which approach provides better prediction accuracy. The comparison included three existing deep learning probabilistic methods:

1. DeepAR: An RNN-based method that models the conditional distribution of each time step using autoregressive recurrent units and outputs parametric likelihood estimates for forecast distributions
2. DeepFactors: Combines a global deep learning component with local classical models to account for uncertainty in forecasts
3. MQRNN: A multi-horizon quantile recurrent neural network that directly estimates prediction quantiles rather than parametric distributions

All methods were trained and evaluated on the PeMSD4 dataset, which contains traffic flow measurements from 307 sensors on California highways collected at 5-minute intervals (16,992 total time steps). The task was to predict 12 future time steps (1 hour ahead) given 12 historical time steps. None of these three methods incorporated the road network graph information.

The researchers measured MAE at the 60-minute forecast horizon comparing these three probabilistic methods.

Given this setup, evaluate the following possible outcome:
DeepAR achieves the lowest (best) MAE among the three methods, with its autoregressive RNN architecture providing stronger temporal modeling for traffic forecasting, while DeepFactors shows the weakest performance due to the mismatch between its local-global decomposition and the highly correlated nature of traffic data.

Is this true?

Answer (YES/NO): NO